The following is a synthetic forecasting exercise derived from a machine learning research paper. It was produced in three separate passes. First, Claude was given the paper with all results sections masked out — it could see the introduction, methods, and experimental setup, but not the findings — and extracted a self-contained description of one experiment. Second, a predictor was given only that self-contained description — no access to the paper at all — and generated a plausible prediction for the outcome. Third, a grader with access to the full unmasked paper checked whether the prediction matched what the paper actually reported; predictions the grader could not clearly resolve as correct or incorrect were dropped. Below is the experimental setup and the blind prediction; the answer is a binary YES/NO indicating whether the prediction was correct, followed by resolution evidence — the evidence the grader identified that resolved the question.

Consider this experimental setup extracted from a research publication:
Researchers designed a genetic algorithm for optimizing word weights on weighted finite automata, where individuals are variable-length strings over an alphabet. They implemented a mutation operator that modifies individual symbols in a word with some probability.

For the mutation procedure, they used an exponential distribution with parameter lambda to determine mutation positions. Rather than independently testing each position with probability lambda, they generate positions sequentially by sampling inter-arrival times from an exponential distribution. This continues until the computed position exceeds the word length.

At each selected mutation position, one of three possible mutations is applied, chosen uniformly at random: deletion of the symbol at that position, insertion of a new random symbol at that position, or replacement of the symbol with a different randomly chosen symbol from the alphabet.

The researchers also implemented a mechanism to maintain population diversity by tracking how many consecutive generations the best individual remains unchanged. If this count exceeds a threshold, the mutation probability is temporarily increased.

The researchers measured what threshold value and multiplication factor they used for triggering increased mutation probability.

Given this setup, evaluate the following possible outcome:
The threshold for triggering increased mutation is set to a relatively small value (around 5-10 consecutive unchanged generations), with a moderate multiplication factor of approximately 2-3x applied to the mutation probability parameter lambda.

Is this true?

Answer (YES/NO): NO